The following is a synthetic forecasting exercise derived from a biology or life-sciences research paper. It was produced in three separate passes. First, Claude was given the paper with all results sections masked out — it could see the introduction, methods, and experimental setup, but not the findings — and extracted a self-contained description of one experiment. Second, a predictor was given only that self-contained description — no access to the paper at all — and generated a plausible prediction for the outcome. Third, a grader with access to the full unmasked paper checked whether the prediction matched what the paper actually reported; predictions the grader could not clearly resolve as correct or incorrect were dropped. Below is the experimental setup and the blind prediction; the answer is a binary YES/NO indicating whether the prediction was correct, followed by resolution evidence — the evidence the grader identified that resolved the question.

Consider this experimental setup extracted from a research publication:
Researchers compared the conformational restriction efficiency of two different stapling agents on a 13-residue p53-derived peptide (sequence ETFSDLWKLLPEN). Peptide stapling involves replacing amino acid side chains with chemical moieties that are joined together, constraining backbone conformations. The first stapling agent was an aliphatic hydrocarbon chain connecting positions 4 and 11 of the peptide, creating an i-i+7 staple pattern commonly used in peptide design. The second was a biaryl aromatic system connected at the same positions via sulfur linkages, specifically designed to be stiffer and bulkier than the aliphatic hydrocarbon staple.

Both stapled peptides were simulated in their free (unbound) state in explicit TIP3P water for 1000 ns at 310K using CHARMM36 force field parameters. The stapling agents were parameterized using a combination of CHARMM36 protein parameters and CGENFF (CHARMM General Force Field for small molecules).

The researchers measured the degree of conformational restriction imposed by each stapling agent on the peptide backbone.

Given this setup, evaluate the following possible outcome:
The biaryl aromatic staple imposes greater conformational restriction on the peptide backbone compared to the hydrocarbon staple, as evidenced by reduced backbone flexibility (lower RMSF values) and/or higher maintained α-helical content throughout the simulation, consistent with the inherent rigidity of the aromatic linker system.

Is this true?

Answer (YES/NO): YES